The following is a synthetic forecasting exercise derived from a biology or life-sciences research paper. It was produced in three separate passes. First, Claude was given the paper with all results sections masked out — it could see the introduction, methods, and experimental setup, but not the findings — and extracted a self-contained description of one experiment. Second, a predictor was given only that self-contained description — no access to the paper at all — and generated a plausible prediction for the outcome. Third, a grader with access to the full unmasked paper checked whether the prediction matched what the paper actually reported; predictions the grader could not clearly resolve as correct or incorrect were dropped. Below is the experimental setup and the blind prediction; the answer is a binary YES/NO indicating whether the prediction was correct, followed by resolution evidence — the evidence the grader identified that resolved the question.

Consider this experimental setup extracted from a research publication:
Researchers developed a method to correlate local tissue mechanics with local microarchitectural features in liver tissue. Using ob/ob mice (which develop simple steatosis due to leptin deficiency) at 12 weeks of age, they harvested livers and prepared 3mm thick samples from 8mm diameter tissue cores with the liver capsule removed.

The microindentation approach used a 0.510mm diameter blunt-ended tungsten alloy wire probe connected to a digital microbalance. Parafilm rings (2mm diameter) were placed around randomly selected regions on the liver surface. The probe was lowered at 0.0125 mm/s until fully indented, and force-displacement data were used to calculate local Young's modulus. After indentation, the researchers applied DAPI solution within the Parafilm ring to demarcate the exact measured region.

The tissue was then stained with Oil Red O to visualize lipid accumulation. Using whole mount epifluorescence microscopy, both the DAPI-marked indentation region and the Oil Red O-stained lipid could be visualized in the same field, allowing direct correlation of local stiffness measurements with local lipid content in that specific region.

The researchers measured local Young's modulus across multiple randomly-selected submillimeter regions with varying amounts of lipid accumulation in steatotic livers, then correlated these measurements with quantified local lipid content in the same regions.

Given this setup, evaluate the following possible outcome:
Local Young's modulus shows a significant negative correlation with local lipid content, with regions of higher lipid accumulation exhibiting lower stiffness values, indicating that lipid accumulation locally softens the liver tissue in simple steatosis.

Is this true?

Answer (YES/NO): YES